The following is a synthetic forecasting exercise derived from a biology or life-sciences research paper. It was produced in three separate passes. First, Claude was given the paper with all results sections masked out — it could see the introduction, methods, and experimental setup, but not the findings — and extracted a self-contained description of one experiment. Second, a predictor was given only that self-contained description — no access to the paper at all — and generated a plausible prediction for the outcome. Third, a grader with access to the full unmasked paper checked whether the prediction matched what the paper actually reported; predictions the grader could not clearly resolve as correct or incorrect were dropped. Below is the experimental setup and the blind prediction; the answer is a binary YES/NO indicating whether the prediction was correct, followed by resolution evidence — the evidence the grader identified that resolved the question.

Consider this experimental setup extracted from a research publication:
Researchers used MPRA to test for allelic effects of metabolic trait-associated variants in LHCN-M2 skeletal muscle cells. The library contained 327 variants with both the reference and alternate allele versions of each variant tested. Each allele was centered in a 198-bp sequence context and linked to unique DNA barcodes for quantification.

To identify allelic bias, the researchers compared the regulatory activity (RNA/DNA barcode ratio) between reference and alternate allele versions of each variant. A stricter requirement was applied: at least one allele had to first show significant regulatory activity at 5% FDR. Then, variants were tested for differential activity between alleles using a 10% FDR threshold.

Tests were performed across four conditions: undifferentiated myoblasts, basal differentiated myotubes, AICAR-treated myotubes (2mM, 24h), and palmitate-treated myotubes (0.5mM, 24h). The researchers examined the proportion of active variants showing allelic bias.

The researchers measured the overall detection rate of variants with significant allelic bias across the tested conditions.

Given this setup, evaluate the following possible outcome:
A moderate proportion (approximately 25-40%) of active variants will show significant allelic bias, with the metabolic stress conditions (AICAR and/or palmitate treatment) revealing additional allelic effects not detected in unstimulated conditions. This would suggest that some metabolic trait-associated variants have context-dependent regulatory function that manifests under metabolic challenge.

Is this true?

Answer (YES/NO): NO